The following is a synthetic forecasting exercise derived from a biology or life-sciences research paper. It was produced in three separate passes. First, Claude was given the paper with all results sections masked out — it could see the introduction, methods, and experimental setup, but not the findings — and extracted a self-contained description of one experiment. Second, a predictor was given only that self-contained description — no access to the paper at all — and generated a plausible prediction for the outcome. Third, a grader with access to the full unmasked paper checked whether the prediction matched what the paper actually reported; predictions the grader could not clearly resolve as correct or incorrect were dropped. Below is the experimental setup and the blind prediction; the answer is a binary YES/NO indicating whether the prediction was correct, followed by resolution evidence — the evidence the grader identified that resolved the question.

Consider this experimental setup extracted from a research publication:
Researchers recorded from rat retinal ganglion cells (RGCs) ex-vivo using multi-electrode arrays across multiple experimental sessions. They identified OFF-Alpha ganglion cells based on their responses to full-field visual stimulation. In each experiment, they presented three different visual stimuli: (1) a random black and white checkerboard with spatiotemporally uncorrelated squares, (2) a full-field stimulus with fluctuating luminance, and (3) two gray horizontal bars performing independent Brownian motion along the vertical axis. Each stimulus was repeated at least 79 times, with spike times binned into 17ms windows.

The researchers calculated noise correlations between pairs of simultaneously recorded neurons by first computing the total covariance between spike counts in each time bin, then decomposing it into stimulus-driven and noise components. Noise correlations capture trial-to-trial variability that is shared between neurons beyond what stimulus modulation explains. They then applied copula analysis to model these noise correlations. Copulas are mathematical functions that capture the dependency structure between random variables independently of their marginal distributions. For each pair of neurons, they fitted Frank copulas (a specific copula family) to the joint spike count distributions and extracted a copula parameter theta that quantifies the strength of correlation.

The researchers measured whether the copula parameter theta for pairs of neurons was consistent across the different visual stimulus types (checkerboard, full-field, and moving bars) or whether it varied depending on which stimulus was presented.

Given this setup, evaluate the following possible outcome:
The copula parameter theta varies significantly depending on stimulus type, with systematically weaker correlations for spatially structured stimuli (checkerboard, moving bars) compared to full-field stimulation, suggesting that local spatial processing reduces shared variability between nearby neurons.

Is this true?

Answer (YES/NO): NO